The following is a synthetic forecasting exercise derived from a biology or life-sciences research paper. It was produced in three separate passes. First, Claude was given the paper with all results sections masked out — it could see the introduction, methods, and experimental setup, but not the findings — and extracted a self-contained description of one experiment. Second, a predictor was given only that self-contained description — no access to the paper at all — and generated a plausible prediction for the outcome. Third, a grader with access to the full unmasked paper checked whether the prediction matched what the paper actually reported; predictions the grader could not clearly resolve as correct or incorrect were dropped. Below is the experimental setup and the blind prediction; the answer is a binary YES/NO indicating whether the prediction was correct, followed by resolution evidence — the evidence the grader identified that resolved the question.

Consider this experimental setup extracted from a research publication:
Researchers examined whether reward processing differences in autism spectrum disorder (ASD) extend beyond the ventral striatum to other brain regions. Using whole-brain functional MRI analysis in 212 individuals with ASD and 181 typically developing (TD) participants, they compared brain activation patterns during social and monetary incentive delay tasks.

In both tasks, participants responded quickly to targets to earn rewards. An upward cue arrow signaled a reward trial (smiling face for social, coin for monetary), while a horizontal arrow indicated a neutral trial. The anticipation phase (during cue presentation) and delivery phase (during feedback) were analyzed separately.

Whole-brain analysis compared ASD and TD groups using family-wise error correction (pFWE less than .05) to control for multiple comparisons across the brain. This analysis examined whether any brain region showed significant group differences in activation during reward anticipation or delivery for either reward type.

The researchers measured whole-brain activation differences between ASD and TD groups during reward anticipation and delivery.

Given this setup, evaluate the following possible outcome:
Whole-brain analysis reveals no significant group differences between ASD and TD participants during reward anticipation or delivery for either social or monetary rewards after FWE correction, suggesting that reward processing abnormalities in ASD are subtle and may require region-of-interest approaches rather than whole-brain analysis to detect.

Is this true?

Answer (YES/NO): NO